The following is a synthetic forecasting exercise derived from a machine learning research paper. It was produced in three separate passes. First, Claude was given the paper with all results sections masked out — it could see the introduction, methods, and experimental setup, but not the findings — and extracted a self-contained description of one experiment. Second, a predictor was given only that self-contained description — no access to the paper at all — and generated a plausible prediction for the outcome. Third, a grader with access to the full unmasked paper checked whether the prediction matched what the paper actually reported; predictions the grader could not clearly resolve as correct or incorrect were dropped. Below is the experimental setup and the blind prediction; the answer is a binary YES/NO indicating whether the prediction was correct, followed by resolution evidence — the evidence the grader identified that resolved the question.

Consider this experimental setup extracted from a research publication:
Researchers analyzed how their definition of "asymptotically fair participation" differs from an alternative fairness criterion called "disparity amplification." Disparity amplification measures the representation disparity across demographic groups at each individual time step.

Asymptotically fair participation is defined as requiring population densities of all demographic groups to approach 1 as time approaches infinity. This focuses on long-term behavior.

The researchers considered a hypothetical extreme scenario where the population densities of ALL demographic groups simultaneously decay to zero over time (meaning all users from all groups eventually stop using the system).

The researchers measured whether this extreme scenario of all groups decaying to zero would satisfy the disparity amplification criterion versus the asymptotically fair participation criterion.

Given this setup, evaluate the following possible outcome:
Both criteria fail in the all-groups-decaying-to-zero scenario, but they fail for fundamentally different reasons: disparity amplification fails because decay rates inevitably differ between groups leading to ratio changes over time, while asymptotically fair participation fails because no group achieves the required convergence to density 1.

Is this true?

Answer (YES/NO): NO